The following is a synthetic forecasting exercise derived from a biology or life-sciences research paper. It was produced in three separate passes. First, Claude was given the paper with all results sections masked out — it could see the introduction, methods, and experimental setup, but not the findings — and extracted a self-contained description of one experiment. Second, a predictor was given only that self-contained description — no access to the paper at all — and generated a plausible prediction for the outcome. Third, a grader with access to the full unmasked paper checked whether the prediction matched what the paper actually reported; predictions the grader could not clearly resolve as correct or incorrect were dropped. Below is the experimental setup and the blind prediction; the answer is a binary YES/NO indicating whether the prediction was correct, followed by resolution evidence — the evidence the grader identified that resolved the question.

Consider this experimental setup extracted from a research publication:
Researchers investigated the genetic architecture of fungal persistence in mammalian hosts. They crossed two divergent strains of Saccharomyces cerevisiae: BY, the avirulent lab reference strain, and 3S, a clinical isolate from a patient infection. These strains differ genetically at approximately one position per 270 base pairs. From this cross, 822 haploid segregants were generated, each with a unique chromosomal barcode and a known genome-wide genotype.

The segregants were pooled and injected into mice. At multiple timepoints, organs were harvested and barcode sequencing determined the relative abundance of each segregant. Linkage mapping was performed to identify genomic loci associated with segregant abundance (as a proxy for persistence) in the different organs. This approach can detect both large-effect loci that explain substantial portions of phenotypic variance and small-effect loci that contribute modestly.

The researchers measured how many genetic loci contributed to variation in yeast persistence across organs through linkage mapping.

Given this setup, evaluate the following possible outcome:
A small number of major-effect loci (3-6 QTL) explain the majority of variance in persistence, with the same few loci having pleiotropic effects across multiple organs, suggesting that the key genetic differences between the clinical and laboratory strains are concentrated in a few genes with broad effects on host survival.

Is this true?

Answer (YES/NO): NO